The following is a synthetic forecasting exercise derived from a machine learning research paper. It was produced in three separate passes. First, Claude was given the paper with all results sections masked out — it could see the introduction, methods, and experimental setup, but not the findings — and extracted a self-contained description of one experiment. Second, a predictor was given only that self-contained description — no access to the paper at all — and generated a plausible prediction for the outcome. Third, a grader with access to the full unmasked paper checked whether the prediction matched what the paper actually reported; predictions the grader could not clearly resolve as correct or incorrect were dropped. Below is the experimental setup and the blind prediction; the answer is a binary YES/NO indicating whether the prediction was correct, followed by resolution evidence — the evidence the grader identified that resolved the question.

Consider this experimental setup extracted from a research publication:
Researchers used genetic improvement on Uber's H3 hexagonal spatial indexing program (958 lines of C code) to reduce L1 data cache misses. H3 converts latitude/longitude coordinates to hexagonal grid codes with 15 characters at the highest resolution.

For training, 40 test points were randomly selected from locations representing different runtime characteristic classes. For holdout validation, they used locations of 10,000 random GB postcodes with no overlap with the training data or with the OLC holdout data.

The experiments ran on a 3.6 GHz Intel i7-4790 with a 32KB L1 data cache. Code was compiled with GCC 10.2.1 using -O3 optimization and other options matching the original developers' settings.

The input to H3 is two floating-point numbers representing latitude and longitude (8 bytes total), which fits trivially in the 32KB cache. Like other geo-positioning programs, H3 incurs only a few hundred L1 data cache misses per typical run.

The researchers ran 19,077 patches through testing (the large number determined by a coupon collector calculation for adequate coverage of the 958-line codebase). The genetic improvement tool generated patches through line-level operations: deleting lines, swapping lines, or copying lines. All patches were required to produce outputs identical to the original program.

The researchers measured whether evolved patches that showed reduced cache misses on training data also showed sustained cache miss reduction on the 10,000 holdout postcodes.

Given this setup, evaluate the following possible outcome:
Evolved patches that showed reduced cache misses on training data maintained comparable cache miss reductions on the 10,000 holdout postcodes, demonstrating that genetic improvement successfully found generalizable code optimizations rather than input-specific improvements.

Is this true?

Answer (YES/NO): NO